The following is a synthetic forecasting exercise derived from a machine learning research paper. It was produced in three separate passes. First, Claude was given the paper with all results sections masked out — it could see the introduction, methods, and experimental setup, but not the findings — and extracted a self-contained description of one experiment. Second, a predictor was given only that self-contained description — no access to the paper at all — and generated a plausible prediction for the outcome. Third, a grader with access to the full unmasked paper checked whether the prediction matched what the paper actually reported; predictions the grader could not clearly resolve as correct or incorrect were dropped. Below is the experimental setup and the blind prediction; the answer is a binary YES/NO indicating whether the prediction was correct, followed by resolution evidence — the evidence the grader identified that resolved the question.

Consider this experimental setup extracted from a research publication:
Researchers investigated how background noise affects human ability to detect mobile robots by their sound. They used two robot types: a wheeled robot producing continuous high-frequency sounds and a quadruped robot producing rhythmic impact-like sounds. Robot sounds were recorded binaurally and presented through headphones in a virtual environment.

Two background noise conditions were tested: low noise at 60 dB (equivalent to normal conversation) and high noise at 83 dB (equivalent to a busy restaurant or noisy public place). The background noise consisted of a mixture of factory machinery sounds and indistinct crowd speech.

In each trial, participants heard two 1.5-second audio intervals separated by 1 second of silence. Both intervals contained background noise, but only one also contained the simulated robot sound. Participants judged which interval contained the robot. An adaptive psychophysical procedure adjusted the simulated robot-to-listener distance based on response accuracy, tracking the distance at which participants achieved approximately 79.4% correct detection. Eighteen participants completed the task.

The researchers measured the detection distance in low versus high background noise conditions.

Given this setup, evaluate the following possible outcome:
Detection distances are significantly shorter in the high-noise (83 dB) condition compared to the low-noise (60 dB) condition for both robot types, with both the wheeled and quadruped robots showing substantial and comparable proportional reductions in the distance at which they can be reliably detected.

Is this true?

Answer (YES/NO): NO